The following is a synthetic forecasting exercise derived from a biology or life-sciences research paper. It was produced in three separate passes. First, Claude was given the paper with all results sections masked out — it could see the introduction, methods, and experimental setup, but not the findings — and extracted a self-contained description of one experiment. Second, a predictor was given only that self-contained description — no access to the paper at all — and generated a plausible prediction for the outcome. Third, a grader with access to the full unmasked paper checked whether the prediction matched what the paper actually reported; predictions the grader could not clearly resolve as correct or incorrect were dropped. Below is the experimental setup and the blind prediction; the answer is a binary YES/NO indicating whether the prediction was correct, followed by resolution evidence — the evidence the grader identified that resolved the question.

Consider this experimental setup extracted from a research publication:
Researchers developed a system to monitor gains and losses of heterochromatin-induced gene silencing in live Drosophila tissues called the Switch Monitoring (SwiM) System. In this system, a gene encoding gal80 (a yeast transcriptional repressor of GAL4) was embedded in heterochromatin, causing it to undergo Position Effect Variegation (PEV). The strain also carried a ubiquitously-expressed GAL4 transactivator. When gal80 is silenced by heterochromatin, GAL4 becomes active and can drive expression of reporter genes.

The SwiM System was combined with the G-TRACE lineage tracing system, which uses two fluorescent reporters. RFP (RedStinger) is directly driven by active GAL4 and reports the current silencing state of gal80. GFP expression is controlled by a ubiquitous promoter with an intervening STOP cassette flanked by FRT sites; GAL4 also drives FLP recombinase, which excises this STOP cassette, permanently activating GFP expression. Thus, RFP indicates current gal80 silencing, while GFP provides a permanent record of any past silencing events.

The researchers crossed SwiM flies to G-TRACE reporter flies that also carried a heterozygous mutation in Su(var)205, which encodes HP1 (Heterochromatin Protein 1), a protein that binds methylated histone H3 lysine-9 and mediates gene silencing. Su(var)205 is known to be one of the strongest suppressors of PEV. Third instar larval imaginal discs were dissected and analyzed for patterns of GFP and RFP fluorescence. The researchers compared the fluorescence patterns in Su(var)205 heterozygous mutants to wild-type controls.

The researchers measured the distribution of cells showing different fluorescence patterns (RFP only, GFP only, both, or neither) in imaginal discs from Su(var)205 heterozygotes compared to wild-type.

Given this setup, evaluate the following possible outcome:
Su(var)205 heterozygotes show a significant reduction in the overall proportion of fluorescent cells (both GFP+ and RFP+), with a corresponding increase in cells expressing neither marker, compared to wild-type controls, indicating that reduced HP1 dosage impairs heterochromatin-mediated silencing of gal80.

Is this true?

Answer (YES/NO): YES